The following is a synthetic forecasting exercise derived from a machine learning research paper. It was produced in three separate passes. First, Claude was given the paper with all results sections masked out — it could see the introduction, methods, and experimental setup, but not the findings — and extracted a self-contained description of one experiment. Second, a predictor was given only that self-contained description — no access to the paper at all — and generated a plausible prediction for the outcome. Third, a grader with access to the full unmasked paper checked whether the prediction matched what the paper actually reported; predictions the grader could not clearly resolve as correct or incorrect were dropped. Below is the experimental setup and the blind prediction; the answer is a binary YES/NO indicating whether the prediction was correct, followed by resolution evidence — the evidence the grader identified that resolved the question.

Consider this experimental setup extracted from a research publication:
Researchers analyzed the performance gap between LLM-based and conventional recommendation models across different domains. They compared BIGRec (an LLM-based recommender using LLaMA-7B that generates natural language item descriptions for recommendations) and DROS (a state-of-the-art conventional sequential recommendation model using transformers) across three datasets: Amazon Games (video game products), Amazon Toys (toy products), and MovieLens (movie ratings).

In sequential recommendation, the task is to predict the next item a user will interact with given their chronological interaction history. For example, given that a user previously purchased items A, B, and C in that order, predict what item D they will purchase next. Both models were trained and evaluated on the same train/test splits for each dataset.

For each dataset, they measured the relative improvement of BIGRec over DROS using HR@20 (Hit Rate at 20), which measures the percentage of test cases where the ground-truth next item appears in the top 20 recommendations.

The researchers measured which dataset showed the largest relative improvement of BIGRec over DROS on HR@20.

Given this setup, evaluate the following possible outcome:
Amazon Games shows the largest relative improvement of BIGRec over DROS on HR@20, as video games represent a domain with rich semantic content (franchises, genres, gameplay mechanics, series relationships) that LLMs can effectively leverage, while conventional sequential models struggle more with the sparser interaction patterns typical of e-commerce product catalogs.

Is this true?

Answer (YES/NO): NO